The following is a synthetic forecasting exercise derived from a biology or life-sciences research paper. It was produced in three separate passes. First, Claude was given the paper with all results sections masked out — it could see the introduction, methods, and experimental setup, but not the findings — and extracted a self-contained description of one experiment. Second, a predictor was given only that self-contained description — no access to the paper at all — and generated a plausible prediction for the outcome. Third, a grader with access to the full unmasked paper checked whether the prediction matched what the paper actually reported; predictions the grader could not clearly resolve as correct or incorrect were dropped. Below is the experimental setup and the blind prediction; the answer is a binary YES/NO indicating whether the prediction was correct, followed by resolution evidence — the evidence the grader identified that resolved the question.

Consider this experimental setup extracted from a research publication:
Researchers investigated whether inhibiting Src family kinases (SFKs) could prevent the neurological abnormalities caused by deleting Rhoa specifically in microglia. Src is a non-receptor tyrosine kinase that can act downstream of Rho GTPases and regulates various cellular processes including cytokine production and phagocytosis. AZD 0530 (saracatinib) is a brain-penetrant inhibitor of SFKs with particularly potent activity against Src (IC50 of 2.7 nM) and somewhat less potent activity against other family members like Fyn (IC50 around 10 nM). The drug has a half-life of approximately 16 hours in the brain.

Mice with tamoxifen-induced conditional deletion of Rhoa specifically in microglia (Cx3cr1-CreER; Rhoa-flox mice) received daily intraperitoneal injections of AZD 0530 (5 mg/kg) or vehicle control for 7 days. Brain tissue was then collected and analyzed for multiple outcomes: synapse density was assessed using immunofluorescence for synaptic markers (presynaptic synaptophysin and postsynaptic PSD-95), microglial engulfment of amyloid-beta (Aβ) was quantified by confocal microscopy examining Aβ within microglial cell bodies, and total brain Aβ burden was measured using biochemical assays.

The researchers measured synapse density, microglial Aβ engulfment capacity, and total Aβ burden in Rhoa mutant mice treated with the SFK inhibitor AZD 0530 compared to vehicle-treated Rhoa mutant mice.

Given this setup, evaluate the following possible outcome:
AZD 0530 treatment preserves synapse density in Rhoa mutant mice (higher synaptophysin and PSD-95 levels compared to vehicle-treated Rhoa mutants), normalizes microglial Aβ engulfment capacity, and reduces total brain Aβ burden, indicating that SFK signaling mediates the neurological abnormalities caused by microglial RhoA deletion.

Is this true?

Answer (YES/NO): YES